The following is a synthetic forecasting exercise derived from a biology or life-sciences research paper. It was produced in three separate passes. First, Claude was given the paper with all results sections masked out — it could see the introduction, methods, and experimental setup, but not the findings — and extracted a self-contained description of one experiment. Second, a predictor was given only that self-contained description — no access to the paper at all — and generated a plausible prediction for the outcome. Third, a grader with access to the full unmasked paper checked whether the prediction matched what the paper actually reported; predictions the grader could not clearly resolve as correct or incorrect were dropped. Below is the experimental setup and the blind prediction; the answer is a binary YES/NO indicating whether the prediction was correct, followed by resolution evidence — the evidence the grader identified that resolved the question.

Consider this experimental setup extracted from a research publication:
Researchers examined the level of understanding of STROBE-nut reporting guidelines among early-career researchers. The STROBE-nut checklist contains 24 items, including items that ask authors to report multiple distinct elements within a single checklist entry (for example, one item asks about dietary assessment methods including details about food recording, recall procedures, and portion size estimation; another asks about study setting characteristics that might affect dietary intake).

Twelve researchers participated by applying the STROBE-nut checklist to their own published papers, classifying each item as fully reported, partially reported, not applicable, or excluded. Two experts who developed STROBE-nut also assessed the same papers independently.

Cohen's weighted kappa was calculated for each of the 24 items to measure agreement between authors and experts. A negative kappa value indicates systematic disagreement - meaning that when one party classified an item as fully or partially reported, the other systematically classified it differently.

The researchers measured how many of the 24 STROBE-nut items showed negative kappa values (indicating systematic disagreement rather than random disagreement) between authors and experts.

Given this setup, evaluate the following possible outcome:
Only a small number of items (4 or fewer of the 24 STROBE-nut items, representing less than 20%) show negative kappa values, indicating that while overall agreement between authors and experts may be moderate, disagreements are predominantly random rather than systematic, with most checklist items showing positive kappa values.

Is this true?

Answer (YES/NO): NO